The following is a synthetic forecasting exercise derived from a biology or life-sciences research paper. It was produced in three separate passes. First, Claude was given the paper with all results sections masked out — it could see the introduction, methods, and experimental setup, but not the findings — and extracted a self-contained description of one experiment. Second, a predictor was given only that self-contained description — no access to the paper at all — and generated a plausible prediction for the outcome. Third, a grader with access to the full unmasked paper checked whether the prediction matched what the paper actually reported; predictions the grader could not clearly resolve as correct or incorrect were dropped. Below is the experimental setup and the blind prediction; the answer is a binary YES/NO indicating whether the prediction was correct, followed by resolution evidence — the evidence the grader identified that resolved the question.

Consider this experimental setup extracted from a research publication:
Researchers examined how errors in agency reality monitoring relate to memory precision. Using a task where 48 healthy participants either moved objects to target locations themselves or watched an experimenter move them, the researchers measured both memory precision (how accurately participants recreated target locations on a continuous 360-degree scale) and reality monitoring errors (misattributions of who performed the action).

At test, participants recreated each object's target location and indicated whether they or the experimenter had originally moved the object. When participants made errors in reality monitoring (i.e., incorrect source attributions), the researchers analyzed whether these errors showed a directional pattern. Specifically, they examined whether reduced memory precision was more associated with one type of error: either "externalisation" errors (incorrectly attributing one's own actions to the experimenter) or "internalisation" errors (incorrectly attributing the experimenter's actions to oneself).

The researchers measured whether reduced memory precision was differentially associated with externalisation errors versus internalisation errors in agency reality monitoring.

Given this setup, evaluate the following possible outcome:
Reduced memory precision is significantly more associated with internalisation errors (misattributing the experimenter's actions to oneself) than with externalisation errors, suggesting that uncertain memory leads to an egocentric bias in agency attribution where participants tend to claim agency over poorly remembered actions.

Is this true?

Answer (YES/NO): NO